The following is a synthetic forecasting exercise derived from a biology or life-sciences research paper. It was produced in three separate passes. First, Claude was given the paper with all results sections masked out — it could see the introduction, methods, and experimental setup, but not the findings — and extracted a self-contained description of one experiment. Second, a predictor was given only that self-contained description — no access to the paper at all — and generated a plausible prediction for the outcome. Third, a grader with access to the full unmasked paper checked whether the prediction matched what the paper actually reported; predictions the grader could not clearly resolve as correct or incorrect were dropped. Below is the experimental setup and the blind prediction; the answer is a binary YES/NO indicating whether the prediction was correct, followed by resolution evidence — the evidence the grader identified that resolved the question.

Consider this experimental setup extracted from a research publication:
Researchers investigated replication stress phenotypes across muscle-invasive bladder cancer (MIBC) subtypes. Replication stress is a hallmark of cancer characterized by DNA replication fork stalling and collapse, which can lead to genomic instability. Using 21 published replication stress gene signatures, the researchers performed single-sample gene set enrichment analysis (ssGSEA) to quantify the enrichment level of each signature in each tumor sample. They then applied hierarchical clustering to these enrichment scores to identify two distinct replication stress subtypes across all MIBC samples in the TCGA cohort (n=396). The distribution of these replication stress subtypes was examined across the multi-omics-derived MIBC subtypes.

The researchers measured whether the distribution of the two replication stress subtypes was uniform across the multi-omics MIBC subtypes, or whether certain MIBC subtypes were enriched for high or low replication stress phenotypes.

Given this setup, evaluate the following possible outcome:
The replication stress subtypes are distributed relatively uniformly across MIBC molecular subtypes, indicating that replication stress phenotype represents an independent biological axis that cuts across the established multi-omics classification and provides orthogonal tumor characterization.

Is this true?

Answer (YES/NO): NO